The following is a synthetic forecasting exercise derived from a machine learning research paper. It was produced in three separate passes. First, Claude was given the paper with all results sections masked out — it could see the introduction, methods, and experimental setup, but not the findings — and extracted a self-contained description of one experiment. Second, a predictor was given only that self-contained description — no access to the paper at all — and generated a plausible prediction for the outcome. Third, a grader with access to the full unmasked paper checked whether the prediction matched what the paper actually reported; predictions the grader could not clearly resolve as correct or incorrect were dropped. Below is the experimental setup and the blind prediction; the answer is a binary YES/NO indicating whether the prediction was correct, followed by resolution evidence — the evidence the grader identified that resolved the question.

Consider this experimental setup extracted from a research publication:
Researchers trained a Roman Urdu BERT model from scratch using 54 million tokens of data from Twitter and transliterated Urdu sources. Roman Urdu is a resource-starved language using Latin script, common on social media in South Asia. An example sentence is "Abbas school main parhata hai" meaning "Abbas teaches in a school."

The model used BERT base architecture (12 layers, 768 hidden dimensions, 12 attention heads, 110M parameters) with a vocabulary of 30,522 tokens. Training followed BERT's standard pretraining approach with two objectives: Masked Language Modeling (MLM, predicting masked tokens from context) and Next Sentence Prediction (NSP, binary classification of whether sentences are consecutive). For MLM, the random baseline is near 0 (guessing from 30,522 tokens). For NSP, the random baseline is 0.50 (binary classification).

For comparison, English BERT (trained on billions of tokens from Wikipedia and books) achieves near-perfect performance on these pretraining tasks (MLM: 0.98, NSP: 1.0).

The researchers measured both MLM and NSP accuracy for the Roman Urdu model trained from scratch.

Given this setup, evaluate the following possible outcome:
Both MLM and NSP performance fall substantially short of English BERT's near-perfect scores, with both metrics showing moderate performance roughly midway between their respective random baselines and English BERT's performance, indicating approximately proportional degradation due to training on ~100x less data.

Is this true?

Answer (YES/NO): NO